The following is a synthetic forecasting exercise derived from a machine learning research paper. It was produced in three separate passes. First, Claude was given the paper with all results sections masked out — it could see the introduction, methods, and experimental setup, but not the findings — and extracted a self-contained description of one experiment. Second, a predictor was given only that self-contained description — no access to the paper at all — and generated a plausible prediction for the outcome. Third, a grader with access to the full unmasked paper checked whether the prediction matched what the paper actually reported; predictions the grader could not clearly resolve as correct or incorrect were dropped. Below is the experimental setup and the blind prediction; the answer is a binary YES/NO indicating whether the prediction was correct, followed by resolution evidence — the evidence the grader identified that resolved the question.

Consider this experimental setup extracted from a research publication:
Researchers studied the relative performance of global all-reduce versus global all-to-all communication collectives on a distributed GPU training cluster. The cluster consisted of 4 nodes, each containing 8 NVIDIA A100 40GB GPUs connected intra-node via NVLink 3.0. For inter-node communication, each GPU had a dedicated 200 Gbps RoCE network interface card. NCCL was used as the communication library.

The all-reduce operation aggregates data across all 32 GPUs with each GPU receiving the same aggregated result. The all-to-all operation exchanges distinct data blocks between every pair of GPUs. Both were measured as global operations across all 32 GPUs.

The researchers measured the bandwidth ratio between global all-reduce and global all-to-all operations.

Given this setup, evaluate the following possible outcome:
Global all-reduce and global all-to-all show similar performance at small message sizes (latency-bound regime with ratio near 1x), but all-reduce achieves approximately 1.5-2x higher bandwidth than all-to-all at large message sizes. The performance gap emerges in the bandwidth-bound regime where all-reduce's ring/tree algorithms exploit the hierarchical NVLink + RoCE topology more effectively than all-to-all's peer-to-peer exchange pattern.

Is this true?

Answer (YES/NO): NO